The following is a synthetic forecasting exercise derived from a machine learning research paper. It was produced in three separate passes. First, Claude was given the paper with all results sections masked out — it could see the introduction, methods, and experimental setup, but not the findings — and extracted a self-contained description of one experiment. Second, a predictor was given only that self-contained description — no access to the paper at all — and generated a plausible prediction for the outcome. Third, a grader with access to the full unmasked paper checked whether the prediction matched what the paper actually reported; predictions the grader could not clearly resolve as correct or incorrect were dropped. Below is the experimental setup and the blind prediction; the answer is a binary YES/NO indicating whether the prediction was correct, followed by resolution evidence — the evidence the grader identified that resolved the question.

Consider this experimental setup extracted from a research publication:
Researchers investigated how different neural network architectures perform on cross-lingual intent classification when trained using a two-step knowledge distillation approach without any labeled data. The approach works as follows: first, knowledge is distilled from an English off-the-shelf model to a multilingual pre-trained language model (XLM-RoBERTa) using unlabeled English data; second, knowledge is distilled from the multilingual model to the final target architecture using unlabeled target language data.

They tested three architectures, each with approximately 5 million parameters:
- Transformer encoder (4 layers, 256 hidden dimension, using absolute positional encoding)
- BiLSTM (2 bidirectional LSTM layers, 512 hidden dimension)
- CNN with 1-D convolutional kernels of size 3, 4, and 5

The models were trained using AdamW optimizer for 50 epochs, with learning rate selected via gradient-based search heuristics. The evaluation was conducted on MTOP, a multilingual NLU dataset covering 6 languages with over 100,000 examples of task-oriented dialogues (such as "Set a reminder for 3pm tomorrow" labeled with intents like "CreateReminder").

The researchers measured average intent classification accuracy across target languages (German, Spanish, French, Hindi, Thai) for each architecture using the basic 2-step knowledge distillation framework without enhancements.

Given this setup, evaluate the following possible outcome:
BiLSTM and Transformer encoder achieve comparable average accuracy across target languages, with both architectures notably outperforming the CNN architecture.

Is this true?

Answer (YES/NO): NO